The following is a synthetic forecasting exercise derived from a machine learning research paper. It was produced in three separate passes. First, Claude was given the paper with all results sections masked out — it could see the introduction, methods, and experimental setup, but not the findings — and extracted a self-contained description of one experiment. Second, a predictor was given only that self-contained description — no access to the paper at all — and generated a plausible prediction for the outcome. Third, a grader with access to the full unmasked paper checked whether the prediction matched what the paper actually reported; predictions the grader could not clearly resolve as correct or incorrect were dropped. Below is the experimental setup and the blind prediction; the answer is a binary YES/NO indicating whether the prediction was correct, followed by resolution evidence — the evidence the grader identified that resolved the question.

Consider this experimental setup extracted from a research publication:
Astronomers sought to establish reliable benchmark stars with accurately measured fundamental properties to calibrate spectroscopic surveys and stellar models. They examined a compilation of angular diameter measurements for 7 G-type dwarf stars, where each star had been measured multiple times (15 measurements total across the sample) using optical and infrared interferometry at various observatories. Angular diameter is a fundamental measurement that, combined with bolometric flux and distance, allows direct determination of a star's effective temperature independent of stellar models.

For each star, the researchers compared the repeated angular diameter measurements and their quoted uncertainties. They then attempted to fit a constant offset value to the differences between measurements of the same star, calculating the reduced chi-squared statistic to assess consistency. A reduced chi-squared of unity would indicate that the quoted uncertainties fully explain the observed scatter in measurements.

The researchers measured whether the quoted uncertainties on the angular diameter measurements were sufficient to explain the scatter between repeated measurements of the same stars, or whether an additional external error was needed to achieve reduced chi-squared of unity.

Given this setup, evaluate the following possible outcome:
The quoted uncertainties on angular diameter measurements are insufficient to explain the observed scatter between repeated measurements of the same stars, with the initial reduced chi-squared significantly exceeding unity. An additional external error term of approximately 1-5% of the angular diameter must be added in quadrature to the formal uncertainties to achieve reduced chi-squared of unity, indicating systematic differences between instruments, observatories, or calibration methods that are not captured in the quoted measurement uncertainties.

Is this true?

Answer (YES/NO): NO